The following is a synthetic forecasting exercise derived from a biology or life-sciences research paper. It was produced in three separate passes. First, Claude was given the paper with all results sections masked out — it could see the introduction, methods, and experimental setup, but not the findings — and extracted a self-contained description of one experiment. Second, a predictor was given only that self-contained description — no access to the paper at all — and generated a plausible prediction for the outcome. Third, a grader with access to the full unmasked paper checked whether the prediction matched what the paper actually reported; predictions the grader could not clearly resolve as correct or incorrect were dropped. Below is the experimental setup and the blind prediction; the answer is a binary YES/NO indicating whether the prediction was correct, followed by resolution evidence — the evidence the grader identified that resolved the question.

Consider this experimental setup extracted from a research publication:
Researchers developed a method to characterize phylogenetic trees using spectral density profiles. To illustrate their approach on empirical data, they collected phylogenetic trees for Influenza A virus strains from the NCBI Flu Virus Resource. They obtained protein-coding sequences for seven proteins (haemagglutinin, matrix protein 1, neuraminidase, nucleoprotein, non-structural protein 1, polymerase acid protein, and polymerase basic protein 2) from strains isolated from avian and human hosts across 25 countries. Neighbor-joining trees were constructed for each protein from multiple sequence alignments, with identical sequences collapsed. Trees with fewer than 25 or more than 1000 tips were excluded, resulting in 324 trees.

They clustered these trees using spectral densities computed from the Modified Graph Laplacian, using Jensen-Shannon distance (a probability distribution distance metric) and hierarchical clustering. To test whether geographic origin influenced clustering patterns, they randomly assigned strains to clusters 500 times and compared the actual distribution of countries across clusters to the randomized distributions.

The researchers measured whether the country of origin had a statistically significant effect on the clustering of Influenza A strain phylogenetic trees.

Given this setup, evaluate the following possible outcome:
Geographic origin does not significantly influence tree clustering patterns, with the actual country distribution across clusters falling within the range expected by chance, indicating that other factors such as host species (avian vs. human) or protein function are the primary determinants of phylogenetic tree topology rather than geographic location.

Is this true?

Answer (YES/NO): NO